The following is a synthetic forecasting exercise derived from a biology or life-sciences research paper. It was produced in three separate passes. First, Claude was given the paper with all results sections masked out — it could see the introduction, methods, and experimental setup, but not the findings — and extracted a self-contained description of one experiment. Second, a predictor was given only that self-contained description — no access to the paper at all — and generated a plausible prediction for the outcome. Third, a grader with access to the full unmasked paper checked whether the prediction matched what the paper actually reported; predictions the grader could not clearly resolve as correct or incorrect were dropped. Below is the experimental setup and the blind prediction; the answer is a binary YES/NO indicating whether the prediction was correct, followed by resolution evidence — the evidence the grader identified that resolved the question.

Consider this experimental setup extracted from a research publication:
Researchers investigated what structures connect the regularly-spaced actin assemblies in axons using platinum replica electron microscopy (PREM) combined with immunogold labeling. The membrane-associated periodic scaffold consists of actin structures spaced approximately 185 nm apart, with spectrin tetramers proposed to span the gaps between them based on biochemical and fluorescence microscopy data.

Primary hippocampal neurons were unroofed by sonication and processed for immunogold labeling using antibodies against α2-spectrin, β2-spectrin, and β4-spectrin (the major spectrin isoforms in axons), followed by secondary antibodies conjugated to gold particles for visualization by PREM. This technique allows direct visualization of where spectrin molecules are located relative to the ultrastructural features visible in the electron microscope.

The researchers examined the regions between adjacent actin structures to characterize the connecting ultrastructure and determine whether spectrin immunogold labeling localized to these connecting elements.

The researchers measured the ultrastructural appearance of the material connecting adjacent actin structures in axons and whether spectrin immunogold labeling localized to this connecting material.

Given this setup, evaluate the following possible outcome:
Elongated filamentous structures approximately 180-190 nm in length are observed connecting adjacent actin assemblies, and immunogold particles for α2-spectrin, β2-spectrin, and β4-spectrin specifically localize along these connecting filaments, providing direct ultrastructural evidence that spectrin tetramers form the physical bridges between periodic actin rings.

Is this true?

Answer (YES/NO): NO